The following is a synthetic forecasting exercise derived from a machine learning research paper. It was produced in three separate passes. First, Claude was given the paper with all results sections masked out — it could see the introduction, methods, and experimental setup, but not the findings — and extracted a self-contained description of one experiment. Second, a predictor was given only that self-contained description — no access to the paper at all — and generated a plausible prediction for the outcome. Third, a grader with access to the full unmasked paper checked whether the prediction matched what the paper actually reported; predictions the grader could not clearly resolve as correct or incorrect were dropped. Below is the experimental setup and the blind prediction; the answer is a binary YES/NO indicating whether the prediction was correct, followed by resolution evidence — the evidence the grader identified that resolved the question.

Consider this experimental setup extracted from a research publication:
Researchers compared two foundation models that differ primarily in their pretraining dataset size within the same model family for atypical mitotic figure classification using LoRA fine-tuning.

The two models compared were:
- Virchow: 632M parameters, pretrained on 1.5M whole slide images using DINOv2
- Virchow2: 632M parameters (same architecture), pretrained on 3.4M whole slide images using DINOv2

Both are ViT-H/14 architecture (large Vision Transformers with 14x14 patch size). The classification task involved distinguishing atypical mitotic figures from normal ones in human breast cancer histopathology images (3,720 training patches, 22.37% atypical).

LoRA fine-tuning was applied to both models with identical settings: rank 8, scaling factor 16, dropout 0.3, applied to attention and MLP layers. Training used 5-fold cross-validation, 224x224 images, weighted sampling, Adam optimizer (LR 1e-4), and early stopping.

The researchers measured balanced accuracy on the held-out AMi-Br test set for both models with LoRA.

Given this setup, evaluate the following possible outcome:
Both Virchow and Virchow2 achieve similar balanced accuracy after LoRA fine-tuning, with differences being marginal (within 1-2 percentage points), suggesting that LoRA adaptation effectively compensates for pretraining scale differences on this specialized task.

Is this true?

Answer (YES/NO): NO